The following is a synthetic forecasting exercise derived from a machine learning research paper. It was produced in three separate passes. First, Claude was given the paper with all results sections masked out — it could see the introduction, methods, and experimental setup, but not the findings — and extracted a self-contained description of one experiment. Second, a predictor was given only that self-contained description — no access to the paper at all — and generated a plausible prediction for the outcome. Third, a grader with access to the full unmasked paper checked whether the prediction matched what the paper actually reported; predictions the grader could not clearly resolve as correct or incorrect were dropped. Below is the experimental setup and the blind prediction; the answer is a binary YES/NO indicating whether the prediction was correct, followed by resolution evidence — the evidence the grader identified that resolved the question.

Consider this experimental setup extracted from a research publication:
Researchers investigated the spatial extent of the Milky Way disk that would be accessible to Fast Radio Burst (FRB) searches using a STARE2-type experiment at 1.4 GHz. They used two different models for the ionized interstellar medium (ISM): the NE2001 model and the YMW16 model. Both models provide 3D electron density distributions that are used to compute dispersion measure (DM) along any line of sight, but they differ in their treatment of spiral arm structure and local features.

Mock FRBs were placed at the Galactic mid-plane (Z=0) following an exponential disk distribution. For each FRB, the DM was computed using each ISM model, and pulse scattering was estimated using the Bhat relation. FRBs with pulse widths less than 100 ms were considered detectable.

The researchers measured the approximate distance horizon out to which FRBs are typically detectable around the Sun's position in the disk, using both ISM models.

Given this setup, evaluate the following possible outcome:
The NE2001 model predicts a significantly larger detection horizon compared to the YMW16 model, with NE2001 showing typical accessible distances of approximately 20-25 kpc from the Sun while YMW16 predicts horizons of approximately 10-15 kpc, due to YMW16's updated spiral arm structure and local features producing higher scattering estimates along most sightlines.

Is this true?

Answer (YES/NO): NO